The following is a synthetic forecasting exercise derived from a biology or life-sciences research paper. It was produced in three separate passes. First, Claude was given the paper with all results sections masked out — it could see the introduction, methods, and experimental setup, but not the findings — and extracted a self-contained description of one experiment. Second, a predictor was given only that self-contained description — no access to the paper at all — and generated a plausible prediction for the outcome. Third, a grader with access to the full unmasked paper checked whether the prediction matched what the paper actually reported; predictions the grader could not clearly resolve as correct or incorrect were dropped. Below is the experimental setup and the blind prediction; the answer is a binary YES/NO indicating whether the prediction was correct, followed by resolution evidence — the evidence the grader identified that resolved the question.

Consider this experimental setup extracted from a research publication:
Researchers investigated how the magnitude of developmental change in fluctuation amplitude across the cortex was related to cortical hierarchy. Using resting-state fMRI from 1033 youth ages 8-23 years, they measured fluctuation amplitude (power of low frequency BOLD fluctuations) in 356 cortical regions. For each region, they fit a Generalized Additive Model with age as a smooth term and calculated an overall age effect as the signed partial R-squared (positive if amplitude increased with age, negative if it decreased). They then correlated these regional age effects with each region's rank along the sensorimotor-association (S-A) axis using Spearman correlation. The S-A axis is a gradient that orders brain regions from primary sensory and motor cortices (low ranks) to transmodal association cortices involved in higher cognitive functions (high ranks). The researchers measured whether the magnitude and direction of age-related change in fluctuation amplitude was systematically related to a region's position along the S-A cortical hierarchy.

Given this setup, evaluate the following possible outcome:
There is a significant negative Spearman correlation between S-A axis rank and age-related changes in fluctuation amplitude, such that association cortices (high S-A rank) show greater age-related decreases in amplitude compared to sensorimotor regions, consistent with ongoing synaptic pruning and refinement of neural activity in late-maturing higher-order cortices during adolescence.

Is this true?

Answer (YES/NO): NO